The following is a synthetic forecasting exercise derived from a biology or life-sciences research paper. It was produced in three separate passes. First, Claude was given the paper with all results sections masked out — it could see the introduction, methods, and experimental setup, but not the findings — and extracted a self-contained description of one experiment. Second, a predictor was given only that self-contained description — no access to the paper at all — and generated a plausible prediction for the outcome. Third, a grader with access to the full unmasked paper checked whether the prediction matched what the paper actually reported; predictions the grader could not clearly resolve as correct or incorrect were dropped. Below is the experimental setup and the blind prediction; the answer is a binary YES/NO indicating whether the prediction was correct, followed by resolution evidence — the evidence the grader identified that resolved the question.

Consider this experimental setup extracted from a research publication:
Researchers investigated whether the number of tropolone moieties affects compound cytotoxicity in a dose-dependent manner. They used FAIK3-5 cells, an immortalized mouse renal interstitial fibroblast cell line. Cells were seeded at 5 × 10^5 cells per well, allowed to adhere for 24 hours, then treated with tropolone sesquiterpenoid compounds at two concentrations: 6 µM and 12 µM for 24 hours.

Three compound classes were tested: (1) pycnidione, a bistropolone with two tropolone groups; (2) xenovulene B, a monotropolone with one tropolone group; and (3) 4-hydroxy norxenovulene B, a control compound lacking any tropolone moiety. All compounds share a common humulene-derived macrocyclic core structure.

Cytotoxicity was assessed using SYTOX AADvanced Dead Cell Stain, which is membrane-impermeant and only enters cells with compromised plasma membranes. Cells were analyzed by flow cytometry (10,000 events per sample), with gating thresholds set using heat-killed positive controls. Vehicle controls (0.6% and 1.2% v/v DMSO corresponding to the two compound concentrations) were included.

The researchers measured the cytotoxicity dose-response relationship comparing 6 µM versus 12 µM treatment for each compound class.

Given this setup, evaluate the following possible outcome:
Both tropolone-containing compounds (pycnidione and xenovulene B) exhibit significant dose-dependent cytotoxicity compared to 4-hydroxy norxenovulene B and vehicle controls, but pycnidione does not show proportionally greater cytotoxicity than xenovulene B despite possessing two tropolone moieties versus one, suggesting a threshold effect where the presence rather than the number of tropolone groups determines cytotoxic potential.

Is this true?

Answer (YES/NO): NO